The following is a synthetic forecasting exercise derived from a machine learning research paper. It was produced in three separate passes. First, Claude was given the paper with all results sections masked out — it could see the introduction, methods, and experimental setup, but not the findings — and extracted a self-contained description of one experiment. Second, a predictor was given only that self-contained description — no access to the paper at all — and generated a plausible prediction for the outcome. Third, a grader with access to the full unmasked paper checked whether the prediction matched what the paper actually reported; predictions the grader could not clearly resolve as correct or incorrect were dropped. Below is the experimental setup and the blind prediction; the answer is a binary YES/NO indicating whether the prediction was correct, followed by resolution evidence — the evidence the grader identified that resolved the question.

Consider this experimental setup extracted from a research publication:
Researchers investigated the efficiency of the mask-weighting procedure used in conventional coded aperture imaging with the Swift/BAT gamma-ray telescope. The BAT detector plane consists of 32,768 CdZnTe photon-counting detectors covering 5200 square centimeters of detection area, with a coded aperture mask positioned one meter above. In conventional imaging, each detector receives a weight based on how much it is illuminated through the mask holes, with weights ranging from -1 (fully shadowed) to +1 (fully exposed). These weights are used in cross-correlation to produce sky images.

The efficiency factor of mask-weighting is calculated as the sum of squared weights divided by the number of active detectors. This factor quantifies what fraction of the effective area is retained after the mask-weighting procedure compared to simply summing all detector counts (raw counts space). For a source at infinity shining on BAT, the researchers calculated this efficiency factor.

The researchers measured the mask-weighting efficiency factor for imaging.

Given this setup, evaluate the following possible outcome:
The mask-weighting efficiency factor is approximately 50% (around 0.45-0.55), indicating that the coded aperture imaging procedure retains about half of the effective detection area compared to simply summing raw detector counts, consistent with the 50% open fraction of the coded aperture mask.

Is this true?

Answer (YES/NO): YES